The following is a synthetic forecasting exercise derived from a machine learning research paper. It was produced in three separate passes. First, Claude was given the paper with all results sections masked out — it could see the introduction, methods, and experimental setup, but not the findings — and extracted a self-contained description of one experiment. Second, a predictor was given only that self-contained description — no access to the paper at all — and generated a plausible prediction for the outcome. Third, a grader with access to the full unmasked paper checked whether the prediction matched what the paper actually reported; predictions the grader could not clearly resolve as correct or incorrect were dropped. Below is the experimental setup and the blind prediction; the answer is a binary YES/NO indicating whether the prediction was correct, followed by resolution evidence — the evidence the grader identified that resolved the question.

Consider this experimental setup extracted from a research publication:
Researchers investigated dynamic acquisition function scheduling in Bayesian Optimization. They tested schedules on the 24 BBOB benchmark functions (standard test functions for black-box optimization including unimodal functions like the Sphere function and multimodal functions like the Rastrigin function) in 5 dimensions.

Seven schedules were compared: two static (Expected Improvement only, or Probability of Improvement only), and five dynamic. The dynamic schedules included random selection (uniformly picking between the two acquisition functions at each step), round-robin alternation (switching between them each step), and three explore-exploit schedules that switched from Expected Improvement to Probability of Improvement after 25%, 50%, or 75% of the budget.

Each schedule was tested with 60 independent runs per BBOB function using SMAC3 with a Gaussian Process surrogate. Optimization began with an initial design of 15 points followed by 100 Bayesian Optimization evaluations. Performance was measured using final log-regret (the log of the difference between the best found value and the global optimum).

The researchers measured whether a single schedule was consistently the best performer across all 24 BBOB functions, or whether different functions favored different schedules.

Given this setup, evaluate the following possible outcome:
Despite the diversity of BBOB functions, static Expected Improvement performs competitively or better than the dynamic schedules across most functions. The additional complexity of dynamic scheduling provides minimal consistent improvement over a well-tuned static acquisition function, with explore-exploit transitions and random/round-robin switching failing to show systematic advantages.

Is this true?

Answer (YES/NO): NO